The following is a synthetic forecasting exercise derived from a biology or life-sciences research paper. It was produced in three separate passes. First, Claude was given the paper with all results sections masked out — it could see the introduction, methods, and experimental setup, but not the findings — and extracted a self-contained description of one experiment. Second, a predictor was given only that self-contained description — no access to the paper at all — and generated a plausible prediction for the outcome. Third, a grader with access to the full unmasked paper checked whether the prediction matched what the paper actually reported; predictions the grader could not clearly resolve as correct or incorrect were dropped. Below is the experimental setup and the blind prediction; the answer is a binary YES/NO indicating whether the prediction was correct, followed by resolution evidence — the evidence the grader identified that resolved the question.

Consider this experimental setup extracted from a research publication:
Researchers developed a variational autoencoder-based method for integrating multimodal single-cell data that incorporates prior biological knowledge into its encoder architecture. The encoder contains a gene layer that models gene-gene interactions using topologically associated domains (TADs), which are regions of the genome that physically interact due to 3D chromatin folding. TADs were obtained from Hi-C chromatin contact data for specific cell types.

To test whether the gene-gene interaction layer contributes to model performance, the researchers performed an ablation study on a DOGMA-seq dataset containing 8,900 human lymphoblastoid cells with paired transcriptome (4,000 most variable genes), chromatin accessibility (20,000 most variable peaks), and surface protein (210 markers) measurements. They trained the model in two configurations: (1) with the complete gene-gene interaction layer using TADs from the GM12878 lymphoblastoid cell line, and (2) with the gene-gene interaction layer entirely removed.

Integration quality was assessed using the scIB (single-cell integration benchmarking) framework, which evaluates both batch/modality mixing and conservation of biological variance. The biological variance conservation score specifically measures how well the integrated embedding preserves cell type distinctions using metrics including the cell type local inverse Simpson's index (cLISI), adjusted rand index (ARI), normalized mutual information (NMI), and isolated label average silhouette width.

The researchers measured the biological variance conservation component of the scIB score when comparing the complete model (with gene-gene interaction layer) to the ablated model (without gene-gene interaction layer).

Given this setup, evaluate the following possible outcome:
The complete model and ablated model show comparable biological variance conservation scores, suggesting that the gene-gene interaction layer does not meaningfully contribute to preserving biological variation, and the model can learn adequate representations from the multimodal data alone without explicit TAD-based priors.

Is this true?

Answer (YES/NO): NO